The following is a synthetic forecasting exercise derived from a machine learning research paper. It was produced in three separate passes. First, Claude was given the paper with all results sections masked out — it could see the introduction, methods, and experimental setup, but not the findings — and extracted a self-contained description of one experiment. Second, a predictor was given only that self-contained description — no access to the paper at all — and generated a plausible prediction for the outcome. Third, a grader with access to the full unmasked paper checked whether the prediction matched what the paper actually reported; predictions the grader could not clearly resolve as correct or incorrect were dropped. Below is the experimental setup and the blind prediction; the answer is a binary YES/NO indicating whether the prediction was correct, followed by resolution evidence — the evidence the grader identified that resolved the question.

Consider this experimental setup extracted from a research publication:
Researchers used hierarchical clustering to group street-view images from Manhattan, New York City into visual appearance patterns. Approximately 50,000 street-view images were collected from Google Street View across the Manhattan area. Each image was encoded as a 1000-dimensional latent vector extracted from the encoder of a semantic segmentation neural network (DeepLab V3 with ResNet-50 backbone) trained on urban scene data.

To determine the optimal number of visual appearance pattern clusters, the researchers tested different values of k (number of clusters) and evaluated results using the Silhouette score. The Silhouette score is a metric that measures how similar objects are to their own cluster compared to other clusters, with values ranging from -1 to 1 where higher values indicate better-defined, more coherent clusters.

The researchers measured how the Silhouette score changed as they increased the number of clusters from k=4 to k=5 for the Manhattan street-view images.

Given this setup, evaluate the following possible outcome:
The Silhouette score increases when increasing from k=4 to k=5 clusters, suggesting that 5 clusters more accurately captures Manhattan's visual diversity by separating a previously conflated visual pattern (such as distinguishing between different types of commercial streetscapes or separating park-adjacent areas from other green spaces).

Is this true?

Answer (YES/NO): NO